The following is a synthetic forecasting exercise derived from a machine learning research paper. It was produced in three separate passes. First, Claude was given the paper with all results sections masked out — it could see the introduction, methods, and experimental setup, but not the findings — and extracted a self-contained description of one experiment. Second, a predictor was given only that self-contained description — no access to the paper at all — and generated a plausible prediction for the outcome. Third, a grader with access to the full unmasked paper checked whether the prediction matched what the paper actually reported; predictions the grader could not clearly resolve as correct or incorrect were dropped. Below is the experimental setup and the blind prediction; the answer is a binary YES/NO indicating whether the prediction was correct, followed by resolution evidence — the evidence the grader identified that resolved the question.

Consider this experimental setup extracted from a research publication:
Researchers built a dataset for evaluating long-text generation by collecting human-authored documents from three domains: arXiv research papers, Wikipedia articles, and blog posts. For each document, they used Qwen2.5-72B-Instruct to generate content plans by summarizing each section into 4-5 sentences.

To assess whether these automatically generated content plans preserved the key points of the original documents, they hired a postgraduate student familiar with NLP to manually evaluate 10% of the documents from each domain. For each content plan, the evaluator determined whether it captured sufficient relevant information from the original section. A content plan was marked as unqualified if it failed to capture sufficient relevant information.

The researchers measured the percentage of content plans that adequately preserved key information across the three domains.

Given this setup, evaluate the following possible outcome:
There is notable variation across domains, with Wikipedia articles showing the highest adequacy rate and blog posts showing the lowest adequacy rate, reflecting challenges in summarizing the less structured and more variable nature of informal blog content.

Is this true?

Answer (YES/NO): NO